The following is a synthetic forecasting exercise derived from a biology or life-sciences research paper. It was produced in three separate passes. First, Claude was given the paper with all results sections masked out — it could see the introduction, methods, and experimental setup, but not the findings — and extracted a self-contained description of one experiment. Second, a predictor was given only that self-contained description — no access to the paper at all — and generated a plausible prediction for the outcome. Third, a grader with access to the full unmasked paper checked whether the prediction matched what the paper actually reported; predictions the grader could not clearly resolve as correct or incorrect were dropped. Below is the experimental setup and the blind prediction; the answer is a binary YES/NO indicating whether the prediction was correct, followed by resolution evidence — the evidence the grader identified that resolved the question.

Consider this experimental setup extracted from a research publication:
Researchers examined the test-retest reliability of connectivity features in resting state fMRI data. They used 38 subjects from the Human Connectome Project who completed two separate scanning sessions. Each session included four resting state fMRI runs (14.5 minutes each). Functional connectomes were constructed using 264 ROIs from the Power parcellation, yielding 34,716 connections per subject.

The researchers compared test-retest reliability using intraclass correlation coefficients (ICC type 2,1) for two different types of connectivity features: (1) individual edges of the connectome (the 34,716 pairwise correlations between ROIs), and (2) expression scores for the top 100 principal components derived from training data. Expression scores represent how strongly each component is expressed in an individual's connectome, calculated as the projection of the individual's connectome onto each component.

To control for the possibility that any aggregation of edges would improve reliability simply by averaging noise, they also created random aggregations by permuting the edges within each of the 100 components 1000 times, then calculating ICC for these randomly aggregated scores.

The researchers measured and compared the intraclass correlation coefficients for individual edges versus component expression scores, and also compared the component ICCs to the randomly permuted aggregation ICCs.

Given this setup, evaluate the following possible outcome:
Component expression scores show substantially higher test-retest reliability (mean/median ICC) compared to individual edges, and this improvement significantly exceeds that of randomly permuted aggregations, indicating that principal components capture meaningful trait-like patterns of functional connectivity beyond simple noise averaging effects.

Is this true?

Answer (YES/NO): YES